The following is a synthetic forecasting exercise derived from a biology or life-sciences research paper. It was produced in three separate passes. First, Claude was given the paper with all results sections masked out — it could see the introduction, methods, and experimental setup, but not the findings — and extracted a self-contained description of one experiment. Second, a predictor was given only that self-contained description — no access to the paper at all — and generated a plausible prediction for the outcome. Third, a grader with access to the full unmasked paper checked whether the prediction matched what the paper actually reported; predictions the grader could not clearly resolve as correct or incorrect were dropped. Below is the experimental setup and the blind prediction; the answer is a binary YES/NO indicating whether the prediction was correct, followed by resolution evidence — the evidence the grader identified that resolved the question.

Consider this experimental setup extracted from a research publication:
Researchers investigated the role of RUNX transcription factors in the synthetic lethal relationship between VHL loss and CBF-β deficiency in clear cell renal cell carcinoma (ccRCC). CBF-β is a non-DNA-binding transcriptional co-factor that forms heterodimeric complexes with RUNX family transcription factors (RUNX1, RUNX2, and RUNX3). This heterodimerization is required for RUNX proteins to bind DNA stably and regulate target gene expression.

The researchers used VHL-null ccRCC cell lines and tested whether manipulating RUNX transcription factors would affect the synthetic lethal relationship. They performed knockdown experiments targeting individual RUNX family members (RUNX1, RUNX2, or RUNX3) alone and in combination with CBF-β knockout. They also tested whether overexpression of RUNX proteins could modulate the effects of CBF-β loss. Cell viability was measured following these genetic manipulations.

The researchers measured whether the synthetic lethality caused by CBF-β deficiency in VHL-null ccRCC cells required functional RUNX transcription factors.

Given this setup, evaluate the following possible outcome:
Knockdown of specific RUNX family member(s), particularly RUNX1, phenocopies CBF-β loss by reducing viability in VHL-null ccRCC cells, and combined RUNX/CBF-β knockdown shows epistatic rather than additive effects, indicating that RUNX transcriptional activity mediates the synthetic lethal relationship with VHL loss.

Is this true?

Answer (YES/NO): NO